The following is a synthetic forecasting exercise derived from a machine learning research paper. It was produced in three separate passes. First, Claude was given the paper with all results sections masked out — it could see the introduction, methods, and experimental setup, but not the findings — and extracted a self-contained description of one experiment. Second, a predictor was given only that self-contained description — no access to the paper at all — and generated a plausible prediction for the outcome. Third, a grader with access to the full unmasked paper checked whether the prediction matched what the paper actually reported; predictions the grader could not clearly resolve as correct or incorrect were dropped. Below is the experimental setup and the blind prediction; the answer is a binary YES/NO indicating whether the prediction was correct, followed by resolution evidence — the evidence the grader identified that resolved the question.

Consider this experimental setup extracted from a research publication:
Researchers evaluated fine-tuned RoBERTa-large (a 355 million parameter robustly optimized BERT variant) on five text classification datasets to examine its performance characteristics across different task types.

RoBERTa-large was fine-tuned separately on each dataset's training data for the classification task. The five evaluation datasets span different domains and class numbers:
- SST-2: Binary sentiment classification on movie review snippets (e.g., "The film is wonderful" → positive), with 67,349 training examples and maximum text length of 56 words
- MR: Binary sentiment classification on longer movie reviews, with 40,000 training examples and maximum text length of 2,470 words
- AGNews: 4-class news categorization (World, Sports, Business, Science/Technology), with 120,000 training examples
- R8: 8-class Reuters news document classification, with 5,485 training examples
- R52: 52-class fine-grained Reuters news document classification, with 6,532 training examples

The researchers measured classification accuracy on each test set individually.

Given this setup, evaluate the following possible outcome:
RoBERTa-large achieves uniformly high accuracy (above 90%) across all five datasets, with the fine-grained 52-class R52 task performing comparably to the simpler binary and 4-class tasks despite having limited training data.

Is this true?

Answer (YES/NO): NO